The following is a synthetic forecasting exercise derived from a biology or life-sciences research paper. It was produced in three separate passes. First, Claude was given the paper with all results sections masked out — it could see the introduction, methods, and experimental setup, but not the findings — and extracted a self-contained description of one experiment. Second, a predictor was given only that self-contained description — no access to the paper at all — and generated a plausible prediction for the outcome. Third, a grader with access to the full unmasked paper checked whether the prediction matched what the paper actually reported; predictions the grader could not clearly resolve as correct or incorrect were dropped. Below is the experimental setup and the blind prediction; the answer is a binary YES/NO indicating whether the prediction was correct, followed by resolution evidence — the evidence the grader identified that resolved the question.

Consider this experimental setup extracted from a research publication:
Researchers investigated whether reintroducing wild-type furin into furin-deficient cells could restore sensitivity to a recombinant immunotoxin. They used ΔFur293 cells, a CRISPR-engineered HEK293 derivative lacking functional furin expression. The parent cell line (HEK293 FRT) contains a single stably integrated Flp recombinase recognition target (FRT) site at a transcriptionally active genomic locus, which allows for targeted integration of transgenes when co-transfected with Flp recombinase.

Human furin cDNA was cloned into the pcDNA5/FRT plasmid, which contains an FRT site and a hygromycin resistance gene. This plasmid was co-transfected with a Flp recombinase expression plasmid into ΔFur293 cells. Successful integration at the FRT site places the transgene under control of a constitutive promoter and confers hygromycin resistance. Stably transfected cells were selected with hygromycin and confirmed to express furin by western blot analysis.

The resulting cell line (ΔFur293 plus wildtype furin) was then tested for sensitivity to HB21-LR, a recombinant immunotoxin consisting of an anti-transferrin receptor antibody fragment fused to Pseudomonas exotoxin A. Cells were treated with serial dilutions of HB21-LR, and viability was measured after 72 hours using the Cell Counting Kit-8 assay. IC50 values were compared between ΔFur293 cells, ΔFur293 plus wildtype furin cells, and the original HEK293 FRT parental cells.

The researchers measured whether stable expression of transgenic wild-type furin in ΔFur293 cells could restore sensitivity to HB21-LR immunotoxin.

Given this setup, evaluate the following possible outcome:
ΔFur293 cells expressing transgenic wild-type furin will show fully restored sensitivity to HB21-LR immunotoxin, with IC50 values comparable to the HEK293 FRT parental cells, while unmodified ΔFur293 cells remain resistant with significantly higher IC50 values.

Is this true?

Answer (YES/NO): NO